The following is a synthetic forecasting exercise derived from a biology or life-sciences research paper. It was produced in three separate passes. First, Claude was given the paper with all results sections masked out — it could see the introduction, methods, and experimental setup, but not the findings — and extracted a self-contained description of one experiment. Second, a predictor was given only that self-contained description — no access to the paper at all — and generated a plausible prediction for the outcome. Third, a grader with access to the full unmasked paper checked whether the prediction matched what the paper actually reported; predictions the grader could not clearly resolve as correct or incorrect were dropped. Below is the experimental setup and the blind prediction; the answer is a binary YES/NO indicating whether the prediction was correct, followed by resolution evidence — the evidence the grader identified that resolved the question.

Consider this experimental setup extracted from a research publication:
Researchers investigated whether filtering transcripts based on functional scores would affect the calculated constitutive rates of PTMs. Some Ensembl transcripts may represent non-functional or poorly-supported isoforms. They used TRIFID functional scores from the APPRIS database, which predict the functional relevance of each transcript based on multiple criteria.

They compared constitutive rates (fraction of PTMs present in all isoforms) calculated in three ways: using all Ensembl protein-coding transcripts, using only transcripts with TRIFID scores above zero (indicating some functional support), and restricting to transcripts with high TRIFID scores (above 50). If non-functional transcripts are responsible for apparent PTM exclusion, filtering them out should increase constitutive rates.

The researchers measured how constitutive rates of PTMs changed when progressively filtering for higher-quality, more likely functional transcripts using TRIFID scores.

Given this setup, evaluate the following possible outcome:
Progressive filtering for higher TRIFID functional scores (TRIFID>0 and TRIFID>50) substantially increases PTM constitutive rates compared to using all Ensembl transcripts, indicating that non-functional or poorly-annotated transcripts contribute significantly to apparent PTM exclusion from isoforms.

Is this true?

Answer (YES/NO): NO